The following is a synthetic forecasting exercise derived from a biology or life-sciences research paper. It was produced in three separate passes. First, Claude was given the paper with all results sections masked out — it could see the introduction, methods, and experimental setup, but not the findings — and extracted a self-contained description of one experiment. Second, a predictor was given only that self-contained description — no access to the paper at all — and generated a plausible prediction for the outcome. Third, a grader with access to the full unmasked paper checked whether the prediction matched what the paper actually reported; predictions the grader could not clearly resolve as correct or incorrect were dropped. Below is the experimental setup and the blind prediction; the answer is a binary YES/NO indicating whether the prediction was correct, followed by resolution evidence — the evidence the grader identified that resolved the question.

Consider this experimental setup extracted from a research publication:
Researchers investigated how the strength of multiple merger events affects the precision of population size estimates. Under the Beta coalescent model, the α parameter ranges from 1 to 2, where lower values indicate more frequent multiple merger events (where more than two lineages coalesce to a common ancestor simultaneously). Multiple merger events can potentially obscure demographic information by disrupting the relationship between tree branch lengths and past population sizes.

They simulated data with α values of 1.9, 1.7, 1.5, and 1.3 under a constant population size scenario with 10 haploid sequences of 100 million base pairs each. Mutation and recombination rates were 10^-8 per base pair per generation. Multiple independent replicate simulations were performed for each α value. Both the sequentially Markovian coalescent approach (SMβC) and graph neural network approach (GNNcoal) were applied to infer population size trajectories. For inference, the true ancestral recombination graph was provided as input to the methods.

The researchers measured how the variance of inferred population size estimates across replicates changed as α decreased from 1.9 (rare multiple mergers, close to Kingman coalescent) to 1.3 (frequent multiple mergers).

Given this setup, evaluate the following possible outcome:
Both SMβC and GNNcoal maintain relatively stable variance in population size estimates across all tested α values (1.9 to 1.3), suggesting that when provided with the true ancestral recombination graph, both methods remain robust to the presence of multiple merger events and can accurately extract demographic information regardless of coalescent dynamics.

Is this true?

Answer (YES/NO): NO